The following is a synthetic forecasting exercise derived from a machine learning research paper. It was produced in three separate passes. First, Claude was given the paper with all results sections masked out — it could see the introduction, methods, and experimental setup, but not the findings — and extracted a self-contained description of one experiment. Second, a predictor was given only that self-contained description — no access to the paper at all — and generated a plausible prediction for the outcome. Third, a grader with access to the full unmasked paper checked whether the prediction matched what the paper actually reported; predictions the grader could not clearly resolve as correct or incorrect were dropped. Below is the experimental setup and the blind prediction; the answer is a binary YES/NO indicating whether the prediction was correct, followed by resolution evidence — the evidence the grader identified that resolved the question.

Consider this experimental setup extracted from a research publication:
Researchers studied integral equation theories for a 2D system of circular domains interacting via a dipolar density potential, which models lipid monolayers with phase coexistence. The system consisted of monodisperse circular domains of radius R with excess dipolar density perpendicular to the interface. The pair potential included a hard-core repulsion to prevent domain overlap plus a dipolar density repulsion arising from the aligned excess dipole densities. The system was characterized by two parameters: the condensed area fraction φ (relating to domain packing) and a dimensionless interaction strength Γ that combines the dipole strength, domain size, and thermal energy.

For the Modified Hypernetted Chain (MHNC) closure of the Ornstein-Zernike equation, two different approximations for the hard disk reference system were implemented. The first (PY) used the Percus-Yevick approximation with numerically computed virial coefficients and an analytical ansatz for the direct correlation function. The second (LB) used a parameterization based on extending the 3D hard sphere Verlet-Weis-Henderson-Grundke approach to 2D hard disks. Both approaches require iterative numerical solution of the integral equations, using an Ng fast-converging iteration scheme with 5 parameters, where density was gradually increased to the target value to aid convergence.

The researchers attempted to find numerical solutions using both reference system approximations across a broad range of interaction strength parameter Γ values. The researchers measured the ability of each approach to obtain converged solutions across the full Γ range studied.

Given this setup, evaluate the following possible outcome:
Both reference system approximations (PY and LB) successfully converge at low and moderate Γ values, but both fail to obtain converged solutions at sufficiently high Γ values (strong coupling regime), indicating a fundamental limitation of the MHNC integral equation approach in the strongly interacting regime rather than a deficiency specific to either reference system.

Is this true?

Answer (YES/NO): NO